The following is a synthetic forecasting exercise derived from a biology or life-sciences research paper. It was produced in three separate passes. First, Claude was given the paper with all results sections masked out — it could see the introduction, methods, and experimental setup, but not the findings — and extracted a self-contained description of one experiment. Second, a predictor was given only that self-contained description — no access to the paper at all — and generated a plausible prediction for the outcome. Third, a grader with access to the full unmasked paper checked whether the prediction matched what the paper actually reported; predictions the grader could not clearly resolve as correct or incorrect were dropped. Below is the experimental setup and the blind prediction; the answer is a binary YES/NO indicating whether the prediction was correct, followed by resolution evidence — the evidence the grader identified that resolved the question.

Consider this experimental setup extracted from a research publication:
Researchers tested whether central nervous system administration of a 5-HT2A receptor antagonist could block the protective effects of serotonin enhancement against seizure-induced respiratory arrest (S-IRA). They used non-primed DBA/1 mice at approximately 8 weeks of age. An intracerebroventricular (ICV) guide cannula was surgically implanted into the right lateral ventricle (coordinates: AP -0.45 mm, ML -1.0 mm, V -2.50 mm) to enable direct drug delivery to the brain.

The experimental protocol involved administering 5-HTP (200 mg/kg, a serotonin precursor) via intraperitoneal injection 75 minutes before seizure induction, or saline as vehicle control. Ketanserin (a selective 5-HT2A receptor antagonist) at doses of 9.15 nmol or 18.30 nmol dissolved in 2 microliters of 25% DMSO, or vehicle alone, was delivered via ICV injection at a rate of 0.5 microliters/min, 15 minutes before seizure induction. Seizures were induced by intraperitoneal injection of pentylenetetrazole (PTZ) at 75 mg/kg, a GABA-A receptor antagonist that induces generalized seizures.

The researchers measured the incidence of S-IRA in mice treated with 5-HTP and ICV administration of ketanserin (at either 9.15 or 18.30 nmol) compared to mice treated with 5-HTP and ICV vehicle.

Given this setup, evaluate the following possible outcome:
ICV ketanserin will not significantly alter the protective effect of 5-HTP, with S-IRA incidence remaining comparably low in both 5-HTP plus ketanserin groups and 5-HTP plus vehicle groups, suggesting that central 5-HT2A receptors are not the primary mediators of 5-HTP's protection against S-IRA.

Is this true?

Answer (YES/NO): NO